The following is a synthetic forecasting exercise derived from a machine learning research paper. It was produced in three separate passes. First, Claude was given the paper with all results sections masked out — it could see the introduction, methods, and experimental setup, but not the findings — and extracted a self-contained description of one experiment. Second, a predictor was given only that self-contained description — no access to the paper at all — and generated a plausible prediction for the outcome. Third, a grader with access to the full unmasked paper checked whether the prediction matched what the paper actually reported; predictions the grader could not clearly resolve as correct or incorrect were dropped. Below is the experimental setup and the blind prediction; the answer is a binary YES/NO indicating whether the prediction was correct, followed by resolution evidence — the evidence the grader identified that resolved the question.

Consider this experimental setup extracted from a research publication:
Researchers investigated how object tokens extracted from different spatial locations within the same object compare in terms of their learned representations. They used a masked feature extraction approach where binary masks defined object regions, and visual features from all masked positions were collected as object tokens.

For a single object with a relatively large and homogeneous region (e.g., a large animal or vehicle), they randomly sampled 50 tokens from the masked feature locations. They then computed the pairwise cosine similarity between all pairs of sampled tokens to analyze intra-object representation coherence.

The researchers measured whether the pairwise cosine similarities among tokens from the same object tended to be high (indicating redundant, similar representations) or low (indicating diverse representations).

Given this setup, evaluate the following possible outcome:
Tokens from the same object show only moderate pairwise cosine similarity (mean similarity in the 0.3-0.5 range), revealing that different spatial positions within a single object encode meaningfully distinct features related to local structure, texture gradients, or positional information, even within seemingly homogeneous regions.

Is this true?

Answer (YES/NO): NO